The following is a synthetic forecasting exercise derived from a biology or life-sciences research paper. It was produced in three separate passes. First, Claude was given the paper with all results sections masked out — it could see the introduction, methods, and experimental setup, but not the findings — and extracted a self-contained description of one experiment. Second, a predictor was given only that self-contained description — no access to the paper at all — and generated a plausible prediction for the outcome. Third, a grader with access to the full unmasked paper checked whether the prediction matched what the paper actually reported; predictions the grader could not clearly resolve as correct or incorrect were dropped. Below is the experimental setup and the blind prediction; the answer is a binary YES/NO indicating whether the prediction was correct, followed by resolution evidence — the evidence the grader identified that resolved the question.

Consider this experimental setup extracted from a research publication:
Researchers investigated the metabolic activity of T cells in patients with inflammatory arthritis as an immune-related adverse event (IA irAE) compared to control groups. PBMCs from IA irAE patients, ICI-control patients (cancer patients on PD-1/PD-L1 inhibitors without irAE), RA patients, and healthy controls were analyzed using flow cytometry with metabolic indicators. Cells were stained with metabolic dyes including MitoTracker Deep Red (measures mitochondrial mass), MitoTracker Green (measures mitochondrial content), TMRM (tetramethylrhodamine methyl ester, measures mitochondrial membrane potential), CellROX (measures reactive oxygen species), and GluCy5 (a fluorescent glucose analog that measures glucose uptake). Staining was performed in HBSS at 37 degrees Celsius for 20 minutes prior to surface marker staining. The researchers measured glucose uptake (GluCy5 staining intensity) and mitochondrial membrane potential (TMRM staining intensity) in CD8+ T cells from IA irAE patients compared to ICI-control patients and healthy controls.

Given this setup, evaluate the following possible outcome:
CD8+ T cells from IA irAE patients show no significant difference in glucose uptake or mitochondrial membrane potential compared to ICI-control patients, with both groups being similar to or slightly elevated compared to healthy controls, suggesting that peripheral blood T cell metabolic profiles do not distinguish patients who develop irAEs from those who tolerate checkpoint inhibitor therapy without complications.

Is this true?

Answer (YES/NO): NO